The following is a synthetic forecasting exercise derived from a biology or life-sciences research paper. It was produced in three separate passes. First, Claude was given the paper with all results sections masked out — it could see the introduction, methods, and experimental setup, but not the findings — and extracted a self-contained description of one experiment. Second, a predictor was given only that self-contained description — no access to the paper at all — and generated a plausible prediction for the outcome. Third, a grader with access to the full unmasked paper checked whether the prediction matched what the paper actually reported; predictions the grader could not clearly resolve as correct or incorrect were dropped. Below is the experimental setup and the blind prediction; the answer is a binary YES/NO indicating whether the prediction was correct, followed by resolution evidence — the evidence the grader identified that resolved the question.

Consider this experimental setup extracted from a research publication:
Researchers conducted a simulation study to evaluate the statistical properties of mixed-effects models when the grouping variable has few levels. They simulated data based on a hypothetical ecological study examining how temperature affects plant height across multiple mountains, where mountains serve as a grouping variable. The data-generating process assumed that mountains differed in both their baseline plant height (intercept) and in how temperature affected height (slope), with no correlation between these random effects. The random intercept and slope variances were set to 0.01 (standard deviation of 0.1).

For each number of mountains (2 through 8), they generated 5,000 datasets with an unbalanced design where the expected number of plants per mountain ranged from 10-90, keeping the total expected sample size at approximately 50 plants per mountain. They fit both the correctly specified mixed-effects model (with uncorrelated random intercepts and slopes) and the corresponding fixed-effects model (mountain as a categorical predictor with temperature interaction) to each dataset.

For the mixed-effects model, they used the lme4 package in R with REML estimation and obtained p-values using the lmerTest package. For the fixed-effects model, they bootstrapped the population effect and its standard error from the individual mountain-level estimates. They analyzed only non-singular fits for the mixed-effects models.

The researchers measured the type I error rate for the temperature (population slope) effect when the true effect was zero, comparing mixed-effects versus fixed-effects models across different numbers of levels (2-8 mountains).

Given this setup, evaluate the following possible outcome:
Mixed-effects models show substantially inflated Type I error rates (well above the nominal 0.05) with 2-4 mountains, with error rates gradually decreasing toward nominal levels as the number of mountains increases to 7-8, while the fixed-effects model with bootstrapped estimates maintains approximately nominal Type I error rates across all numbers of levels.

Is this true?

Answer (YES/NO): NO